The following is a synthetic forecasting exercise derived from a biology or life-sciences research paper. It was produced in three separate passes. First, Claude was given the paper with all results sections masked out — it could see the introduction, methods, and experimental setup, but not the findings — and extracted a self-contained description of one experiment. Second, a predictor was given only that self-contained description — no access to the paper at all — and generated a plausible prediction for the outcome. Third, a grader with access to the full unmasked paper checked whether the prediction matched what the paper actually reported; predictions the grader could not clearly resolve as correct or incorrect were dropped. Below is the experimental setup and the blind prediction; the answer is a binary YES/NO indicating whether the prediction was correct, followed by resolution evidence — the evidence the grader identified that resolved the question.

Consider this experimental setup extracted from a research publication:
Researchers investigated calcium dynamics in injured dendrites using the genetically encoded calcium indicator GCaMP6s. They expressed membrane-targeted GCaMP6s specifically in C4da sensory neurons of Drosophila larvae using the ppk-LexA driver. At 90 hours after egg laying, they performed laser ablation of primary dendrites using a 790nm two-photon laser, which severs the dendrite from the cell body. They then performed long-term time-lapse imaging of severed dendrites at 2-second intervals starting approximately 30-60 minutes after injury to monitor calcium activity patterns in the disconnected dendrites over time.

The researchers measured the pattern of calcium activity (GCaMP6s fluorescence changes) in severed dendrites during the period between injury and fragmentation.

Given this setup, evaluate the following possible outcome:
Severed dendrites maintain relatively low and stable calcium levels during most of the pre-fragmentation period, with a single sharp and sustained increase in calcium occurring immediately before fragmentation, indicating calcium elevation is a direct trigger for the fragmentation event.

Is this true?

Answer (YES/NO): NO